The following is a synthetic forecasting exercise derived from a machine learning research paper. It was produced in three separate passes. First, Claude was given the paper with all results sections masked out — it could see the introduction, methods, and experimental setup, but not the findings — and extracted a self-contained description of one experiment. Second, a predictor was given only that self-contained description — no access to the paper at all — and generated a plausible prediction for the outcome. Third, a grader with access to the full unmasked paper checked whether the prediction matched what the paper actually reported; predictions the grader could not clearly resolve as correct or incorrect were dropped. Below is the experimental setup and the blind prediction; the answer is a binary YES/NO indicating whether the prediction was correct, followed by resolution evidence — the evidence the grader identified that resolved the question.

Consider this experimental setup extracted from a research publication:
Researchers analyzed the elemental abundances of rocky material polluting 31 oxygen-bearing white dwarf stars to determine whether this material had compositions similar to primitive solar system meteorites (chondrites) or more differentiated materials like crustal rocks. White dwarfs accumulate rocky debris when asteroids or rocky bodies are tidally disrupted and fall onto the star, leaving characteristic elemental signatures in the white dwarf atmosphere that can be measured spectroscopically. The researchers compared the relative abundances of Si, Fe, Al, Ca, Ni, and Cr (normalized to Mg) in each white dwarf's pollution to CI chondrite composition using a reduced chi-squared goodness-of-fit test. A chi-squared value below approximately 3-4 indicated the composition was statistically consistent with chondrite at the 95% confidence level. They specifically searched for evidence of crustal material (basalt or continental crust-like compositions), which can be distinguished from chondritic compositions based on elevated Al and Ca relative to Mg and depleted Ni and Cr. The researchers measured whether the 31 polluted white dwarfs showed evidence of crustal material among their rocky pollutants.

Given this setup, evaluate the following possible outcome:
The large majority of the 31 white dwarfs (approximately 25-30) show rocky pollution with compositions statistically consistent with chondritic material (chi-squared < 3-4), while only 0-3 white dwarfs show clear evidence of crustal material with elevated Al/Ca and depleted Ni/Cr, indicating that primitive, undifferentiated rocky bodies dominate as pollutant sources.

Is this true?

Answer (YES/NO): NO